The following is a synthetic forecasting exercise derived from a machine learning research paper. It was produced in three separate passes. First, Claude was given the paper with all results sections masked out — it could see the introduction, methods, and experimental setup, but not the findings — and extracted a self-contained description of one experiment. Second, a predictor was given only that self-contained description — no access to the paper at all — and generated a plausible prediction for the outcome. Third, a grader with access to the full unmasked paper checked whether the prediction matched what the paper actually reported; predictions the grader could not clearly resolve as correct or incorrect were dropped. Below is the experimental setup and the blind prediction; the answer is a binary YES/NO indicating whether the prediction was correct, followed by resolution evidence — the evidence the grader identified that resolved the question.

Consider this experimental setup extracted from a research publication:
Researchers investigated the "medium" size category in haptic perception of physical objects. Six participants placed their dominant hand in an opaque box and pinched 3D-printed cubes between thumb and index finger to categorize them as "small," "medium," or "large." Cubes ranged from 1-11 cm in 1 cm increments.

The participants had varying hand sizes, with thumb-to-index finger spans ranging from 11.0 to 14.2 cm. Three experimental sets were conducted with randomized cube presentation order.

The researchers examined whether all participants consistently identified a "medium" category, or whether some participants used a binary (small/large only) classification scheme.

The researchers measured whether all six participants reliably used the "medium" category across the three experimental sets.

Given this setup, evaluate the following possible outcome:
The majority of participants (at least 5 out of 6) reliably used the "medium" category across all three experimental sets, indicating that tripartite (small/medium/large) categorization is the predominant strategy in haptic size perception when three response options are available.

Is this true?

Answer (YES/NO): YES